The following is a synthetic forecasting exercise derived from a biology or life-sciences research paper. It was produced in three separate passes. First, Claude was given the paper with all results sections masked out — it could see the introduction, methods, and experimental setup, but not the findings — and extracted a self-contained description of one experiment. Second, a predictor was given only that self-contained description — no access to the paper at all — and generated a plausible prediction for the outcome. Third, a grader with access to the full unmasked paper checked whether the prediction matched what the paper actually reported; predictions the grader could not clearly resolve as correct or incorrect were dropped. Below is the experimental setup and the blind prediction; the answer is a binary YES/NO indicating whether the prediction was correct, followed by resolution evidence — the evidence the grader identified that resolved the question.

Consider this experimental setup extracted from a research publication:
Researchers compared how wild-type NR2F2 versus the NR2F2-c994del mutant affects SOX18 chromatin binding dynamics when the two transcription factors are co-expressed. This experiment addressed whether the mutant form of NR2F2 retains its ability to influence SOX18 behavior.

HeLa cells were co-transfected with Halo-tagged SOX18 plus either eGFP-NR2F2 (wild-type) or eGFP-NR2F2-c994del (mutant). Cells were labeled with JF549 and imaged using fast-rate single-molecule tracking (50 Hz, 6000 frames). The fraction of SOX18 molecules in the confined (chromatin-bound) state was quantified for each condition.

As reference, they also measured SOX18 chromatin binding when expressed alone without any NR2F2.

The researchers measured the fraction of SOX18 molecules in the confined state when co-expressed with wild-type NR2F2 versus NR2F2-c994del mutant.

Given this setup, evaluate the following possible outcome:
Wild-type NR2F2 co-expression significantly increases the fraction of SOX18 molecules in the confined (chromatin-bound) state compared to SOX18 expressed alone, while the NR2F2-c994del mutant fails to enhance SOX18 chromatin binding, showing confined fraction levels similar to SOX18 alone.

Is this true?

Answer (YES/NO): YES